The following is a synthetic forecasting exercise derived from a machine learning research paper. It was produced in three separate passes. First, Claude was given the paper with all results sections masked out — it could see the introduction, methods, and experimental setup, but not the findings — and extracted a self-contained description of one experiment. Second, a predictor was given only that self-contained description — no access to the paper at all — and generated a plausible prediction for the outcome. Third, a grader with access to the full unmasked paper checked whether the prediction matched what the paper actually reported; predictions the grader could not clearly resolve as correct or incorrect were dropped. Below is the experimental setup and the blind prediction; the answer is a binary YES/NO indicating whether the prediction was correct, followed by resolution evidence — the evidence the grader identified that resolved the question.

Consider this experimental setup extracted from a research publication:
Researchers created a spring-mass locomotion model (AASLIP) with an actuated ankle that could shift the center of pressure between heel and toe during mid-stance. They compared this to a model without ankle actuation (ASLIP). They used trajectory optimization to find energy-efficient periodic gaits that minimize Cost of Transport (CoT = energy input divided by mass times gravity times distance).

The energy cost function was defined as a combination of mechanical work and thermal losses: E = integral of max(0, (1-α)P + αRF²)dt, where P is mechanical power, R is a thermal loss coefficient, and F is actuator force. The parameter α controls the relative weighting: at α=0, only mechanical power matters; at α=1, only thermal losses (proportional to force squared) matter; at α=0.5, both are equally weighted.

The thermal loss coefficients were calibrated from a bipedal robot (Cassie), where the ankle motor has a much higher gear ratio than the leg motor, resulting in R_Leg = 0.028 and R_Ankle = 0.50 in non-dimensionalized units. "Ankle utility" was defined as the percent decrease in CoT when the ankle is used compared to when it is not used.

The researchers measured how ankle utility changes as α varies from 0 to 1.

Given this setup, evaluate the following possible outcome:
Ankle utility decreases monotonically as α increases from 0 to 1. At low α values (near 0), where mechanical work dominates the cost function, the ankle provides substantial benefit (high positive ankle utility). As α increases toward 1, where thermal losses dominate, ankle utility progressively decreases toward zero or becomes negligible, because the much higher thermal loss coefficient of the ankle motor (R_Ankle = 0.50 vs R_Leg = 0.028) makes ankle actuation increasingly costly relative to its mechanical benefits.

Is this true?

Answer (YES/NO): NO